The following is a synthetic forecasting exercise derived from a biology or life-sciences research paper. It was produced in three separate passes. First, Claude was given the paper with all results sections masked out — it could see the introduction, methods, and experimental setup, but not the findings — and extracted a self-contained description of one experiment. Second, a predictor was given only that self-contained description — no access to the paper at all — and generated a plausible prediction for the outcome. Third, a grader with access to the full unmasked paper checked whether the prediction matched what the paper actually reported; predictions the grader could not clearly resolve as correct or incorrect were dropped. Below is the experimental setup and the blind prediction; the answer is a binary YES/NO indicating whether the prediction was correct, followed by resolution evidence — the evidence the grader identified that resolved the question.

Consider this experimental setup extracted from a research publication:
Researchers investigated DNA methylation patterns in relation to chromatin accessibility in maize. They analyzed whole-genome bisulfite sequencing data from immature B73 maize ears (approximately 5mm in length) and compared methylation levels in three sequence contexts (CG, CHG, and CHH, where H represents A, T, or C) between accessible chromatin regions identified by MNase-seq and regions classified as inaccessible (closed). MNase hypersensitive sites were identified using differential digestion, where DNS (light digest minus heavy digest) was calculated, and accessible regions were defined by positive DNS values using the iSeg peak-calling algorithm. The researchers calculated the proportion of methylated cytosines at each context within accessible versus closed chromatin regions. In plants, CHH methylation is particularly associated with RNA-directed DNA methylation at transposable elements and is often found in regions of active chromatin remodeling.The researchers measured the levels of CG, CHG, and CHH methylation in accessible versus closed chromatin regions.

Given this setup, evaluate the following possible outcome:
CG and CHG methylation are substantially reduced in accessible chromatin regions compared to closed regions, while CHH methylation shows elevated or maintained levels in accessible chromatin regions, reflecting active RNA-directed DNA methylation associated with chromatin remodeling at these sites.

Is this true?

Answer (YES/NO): YES